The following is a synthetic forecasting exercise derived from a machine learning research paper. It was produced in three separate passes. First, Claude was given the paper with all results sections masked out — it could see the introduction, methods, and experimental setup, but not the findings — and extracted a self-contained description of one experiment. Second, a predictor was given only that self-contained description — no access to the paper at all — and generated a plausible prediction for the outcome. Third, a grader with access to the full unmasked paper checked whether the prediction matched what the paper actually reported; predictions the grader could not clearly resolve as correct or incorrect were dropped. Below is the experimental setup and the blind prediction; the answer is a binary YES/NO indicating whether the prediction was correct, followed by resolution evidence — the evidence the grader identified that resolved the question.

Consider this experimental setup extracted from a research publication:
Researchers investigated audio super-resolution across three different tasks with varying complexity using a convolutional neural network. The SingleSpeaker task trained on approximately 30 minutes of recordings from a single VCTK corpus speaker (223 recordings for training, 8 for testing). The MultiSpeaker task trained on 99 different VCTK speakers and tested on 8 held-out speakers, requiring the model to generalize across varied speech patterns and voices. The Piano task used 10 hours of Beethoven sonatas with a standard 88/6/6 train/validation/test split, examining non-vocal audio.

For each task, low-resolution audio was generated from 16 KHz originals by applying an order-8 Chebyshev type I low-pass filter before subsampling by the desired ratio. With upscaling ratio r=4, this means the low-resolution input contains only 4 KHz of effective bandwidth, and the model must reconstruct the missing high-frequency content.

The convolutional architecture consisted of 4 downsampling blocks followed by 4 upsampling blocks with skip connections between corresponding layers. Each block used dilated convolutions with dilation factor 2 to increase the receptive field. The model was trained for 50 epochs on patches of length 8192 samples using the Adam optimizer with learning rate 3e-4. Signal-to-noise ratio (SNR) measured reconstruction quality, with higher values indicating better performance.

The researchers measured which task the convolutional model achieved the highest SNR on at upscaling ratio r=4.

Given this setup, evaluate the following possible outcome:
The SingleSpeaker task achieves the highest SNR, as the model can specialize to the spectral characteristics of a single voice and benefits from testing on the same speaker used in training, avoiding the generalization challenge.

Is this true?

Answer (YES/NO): NO